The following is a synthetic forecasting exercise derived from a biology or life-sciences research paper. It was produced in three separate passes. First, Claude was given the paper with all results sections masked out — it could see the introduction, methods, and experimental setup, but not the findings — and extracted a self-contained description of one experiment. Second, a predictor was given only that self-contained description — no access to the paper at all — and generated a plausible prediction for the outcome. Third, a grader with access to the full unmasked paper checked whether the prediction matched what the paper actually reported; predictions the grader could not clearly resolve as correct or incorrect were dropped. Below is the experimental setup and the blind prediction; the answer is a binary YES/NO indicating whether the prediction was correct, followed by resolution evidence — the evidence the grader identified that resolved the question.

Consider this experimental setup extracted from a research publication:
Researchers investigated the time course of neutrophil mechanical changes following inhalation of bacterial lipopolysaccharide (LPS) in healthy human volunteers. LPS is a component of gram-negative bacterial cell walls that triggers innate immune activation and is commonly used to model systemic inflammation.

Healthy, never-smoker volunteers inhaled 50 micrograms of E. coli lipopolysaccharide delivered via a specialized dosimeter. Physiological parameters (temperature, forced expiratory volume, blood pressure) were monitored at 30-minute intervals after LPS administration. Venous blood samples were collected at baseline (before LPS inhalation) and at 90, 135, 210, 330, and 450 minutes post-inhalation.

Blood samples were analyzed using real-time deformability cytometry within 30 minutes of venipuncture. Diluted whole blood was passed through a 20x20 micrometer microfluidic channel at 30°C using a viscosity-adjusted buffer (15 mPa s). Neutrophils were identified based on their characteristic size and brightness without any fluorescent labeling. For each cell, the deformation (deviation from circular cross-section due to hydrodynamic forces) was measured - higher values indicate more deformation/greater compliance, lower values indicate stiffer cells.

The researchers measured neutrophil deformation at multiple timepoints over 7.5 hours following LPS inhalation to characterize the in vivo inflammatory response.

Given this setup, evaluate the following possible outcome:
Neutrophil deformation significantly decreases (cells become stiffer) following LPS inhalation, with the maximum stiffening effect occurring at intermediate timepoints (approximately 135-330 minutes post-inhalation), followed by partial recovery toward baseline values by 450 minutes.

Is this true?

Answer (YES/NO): NO